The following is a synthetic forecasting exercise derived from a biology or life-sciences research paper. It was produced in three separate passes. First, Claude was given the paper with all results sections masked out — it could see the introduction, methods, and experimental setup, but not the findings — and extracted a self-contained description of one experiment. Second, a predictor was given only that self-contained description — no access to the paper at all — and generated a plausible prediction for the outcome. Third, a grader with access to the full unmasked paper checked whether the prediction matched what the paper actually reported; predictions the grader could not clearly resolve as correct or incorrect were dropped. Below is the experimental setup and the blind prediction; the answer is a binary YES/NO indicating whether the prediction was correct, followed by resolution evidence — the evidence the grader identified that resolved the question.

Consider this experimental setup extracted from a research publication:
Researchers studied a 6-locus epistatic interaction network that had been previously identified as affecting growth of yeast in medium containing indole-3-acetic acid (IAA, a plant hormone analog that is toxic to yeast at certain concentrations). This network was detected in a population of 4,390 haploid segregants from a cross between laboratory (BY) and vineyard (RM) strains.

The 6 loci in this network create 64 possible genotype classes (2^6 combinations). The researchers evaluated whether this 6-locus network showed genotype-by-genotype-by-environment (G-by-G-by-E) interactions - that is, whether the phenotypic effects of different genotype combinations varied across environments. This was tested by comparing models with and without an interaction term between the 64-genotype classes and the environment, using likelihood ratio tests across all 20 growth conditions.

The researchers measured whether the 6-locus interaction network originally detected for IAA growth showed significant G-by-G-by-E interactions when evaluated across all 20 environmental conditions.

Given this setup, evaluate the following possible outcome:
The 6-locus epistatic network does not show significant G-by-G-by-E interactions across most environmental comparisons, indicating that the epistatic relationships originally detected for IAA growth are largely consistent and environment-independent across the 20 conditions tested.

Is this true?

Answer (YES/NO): NO